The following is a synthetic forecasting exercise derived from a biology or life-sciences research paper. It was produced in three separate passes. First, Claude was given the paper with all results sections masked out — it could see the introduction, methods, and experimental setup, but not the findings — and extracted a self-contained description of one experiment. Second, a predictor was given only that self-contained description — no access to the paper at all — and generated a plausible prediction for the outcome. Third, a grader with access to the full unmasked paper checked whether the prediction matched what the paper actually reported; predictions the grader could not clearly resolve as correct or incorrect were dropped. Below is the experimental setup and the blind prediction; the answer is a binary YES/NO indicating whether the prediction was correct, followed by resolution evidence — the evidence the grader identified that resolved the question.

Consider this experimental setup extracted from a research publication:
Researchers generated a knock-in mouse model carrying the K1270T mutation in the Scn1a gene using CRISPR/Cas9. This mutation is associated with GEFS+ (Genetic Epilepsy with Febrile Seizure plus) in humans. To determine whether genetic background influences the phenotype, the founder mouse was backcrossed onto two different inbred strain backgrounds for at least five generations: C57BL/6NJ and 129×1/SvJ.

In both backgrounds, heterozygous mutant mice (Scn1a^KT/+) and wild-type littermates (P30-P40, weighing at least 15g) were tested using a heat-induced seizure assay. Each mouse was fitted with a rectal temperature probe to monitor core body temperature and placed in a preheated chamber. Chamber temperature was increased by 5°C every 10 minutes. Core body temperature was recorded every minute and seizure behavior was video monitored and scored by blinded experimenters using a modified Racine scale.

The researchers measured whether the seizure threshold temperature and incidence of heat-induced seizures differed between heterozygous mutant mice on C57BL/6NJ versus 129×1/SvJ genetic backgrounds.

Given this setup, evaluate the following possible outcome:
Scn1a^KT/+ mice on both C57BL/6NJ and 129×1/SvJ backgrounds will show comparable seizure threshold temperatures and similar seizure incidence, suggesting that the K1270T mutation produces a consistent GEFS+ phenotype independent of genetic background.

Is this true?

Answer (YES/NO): YES